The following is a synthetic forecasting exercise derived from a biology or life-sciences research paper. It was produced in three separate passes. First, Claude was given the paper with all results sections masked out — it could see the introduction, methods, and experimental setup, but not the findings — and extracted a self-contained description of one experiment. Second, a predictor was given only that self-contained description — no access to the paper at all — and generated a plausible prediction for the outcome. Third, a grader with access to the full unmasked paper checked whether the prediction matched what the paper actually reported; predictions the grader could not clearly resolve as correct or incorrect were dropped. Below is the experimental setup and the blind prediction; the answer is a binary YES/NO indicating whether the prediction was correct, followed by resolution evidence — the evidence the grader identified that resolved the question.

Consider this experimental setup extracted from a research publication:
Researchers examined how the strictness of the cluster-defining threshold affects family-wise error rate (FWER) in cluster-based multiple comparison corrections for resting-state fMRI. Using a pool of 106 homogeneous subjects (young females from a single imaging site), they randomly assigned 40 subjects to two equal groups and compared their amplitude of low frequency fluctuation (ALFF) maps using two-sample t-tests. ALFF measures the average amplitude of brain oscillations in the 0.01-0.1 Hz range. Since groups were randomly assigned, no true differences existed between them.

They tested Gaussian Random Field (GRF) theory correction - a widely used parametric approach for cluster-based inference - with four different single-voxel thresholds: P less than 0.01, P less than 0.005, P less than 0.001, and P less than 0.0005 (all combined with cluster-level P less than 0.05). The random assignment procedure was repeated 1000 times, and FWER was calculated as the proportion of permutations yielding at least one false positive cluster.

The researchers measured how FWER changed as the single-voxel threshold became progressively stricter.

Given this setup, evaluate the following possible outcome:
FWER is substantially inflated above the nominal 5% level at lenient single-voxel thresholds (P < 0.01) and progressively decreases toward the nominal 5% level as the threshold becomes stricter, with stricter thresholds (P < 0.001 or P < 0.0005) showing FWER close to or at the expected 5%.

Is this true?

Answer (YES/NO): NO